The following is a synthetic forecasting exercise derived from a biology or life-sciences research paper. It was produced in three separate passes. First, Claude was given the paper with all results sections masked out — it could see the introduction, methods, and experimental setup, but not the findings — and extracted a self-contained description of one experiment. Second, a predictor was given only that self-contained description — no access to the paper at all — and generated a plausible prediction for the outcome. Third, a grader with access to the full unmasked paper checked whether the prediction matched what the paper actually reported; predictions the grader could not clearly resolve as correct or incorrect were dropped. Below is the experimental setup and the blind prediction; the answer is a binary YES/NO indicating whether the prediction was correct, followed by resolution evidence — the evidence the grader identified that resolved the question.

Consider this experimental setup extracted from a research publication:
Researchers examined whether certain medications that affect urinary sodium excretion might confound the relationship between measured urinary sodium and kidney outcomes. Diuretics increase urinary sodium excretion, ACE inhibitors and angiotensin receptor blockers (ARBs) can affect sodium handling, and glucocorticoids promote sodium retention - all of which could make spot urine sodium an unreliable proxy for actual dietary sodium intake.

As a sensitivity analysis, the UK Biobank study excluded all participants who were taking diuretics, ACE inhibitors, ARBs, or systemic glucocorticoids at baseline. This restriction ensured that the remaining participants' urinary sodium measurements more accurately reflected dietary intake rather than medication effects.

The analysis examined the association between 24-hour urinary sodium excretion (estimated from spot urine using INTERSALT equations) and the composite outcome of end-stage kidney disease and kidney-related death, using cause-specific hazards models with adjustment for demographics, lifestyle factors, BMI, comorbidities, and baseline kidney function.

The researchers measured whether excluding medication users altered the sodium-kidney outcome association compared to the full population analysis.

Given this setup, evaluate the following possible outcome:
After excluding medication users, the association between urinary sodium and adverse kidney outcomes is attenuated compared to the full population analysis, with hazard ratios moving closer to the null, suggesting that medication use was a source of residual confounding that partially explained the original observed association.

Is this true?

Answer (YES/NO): NO